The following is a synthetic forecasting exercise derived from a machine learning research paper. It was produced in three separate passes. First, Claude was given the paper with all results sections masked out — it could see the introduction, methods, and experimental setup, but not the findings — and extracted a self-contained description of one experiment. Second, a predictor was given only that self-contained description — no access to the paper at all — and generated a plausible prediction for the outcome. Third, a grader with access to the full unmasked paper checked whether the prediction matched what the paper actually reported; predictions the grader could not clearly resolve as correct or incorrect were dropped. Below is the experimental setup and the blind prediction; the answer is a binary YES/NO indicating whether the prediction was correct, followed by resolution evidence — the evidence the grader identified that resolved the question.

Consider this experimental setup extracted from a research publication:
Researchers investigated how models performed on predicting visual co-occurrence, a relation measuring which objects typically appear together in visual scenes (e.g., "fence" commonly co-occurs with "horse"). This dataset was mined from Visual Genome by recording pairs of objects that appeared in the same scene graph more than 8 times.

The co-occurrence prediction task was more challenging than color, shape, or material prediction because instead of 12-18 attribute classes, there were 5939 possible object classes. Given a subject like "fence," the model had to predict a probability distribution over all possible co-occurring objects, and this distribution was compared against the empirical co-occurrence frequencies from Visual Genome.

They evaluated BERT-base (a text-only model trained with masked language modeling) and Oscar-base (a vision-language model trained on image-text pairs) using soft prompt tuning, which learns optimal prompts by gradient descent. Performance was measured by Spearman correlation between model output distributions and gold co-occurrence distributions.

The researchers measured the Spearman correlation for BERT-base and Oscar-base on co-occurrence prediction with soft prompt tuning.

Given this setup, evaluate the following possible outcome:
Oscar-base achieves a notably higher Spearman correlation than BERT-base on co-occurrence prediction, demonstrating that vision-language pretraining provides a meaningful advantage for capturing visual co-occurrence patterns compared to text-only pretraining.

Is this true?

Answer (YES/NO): NO